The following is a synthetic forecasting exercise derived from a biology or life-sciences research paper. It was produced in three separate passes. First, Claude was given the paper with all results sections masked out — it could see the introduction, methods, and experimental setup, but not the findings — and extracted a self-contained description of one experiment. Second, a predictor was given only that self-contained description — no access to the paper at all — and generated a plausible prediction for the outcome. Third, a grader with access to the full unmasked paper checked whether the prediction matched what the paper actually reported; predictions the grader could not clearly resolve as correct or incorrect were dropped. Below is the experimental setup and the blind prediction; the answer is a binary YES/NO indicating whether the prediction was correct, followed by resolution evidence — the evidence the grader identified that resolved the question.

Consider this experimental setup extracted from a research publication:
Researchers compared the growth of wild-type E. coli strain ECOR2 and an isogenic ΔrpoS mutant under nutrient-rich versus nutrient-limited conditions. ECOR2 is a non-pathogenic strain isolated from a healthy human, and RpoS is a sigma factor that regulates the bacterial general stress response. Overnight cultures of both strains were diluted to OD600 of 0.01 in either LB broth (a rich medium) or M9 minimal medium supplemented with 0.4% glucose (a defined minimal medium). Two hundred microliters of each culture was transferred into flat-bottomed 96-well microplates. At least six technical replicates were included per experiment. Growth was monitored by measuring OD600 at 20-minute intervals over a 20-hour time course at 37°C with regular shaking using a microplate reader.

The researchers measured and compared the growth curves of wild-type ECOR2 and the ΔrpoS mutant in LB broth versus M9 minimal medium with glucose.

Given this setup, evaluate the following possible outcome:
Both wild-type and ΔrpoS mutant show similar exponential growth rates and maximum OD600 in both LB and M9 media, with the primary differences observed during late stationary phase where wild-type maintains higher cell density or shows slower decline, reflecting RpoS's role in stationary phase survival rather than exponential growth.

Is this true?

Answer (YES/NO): NO